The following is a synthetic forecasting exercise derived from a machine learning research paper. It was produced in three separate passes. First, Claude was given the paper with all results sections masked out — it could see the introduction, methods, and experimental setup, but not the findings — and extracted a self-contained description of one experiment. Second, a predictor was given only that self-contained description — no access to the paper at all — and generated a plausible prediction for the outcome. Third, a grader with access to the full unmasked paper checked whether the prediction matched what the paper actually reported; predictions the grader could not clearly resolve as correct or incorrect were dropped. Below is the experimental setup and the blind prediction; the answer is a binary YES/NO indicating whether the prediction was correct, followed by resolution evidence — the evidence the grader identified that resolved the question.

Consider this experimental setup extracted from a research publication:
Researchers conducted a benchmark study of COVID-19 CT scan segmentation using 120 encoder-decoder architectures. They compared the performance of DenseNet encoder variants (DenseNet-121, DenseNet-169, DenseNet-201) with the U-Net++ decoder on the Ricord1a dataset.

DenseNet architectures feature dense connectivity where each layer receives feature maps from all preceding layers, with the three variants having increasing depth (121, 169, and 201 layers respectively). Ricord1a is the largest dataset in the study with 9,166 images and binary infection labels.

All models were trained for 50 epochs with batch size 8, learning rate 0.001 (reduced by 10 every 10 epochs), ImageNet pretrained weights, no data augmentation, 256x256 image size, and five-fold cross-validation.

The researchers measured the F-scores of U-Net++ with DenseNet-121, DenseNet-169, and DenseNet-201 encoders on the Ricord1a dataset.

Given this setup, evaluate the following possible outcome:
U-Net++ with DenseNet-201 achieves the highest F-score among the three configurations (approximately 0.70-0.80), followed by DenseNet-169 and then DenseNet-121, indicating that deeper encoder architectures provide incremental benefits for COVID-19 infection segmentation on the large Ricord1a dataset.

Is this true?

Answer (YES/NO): NO